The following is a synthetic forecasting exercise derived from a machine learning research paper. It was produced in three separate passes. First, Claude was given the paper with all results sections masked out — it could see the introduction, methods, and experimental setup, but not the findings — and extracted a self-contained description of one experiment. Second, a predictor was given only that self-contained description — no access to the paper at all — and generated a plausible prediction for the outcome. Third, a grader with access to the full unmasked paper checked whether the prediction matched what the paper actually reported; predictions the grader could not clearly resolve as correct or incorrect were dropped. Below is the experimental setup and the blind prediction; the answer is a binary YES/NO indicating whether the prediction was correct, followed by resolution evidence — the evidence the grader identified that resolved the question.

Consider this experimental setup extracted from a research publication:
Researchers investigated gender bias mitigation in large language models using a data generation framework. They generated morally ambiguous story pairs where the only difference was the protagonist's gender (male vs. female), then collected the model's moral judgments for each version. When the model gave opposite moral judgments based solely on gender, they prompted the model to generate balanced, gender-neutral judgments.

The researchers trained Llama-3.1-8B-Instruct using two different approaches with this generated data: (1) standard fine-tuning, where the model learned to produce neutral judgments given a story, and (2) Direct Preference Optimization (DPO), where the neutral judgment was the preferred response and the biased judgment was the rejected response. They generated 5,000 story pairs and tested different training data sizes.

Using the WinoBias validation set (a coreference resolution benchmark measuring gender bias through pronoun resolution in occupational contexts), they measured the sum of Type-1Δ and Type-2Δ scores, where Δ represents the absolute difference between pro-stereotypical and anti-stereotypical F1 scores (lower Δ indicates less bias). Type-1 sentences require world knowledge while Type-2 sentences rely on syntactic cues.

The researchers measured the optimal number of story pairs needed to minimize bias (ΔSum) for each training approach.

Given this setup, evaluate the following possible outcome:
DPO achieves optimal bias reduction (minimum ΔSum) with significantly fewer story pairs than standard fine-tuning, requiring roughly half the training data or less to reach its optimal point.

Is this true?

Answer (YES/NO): YES